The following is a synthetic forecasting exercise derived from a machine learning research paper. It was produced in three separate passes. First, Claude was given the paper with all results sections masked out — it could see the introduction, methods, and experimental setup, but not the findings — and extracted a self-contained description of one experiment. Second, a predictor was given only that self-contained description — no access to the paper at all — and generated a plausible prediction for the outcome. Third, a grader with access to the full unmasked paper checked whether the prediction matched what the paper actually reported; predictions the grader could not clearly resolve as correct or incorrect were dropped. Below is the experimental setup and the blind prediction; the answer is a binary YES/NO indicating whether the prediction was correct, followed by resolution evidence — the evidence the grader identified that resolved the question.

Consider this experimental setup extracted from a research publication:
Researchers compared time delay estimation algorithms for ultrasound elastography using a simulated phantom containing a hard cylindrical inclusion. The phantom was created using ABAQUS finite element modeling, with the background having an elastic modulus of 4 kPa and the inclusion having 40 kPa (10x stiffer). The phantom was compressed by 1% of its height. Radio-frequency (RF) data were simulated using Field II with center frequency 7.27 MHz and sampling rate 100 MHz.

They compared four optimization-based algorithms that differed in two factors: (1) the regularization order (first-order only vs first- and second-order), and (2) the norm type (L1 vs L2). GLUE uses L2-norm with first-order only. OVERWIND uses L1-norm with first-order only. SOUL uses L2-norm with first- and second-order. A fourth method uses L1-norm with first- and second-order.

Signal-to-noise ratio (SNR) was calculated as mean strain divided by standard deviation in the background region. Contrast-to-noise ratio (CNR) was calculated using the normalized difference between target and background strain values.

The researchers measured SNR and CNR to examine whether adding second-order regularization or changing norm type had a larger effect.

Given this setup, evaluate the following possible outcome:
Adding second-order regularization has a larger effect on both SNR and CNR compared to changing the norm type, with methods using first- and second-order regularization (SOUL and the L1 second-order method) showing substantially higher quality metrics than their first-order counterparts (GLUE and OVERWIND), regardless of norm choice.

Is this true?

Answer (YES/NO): NO